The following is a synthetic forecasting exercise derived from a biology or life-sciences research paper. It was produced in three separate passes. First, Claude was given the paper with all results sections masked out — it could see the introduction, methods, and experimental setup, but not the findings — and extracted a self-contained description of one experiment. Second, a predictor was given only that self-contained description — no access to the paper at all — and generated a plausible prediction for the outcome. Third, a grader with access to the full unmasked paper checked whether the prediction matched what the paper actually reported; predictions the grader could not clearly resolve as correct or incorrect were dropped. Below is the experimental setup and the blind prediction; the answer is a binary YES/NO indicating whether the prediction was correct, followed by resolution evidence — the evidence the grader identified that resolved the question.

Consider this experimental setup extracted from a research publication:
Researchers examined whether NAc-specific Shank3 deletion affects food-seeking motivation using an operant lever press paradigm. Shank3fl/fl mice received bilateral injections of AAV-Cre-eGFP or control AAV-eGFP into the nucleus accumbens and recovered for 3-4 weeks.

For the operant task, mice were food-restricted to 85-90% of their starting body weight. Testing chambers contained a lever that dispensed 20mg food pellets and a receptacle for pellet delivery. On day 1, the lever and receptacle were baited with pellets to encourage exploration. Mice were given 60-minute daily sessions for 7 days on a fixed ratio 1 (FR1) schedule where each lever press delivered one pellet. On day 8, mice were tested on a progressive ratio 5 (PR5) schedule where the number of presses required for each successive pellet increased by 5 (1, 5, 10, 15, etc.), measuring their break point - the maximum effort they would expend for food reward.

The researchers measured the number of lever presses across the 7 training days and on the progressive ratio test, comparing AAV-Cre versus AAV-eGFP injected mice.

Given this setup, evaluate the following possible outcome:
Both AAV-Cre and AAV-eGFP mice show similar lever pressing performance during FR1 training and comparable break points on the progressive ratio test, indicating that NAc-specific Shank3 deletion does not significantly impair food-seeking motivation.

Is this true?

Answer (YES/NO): YES